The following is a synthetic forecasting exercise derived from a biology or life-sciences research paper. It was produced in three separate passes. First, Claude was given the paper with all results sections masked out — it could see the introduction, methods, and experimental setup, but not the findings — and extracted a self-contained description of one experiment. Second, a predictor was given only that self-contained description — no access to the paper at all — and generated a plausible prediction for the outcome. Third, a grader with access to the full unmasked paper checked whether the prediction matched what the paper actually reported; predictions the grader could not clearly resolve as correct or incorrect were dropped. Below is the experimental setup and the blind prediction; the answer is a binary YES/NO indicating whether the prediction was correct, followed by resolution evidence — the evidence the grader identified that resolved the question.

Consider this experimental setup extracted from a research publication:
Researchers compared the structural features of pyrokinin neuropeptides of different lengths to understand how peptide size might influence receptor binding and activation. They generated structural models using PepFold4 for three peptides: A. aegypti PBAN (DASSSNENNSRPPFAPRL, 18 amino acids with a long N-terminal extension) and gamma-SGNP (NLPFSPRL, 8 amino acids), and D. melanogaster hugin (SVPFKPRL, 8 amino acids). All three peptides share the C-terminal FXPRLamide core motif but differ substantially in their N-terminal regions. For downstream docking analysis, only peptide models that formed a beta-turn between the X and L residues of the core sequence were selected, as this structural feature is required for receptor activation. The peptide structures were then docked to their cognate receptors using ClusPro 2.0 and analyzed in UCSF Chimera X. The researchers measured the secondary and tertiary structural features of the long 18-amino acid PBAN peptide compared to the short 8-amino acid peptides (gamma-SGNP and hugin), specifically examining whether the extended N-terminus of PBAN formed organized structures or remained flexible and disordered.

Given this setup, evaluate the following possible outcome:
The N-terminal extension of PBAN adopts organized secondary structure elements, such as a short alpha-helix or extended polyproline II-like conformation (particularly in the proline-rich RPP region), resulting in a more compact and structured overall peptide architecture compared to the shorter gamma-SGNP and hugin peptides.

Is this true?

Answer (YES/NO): NO